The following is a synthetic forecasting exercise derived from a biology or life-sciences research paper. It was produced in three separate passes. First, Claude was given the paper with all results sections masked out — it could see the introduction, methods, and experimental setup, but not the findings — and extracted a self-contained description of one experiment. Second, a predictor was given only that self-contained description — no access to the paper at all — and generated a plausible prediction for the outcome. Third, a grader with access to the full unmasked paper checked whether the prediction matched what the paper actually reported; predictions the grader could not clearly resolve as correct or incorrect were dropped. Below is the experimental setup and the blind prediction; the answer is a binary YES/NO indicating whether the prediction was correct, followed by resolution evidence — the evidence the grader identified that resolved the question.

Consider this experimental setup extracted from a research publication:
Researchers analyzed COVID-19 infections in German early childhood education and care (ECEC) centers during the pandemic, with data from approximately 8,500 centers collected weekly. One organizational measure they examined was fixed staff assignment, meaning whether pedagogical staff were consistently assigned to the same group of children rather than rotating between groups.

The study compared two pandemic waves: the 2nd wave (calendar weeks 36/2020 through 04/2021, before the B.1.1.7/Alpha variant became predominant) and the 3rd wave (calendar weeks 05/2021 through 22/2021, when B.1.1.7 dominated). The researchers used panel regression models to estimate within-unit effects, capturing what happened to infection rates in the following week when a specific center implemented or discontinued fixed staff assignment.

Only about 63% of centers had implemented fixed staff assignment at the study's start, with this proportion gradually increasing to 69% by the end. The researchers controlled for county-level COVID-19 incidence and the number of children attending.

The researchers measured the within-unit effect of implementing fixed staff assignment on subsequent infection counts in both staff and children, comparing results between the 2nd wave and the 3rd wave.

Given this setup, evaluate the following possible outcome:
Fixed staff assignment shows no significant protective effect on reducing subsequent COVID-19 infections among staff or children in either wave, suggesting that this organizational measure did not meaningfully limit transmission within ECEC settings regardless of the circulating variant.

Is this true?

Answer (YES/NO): NO